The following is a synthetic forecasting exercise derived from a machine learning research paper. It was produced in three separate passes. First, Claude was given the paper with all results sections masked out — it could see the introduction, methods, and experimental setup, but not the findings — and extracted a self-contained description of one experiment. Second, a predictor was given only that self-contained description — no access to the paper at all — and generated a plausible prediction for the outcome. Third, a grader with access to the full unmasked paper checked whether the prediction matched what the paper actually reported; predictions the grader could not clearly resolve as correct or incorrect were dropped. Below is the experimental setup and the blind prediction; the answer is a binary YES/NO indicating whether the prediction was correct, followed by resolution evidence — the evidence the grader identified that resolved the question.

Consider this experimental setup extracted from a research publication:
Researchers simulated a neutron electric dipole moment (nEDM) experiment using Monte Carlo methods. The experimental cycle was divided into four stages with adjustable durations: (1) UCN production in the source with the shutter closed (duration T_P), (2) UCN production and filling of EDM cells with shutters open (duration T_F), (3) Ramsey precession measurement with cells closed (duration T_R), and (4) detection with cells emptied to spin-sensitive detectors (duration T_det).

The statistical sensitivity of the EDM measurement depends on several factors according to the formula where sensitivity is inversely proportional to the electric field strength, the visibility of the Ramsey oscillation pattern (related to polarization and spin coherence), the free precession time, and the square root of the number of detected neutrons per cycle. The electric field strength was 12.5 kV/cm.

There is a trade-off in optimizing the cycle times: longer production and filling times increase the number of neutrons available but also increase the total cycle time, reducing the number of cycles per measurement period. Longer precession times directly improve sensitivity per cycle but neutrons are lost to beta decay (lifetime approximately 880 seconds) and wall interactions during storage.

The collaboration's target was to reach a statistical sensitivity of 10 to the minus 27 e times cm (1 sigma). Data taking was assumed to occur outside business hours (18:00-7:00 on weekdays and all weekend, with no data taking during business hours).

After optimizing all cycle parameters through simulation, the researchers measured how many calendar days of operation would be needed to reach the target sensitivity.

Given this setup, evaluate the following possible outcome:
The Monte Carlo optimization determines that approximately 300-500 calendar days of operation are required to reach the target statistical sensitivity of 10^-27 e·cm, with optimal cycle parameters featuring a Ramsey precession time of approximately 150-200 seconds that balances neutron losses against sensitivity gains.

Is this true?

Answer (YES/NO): NO